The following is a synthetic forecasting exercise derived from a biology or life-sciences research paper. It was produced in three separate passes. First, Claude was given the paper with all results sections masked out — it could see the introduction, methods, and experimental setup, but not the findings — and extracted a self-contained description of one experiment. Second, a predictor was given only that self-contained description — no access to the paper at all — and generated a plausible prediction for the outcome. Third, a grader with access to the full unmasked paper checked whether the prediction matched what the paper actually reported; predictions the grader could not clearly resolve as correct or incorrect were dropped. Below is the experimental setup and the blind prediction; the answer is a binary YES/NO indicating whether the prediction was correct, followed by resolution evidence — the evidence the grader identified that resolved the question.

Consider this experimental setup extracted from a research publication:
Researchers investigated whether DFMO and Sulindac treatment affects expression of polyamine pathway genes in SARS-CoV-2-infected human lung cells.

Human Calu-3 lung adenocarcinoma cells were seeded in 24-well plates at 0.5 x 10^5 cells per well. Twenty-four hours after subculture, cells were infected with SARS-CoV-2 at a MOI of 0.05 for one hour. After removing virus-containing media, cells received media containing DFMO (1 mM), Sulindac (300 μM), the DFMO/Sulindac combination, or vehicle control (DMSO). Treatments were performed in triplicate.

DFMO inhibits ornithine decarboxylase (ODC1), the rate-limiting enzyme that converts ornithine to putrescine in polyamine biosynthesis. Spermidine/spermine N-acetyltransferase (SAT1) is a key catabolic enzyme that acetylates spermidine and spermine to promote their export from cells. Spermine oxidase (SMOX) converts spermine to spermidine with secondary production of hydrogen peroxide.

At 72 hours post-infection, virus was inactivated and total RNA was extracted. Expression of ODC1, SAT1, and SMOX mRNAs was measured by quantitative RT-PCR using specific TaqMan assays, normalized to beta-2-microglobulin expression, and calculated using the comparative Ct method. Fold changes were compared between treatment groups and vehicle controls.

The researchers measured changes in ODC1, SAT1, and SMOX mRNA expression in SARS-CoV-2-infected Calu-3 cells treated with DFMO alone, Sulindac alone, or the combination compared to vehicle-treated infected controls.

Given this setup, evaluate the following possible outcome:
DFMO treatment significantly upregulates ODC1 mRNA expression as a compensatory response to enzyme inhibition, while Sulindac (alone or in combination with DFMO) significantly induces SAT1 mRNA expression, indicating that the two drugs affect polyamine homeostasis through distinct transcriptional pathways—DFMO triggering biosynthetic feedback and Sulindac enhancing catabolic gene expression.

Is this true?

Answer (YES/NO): NO